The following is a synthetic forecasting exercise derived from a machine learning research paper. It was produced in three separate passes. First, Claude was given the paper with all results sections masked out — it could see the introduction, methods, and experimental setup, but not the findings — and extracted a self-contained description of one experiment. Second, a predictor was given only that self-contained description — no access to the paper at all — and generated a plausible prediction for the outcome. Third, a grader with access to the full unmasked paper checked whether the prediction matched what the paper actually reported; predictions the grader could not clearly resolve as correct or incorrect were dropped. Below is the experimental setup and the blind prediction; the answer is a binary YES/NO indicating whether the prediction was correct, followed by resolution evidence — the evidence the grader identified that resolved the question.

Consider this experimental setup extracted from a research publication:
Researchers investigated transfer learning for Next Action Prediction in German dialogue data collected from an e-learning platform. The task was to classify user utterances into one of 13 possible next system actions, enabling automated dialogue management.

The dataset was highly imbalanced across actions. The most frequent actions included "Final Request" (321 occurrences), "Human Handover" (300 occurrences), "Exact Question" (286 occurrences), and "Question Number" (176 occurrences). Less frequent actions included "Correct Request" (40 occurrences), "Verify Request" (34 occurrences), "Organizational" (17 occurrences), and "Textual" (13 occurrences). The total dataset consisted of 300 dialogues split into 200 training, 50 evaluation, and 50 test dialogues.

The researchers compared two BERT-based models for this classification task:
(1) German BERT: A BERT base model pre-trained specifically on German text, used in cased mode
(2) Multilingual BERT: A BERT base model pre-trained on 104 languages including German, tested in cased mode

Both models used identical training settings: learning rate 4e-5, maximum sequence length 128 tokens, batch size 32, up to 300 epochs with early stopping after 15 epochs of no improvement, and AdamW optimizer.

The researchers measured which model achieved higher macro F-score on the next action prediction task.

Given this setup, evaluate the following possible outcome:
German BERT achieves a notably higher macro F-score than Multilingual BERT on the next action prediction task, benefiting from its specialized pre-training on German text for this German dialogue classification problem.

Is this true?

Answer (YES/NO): NO